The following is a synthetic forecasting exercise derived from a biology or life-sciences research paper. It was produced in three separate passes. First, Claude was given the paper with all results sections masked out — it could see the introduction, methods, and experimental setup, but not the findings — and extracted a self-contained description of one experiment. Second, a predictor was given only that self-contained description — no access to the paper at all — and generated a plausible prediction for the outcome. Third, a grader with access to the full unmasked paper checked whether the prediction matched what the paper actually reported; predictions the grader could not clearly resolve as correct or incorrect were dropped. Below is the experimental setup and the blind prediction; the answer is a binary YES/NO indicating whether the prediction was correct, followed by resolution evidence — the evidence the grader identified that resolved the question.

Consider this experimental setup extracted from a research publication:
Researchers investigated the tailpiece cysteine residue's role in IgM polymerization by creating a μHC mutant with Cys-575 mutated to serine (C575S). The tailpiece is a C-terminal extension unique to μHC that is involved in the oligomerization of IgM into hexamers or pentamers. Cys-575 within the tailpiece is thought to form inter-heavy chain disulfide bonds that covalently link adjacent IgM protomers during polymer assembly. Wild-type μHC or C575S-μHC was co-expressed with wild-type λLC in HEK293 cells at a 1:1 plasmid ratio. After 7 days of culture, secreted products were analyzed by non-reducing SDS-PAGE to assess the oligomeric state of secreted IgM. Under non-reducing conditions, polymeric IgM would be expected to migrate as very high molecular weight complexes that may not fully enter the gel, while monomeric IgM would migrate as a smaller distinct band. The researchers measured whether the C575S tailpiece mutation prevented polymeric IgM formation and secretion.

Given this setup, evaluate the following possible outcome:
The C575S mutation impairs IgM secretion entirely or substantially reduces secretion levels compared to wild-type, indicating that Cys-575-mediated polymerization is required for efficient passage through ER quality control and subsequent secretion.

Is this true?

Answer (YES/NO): NO